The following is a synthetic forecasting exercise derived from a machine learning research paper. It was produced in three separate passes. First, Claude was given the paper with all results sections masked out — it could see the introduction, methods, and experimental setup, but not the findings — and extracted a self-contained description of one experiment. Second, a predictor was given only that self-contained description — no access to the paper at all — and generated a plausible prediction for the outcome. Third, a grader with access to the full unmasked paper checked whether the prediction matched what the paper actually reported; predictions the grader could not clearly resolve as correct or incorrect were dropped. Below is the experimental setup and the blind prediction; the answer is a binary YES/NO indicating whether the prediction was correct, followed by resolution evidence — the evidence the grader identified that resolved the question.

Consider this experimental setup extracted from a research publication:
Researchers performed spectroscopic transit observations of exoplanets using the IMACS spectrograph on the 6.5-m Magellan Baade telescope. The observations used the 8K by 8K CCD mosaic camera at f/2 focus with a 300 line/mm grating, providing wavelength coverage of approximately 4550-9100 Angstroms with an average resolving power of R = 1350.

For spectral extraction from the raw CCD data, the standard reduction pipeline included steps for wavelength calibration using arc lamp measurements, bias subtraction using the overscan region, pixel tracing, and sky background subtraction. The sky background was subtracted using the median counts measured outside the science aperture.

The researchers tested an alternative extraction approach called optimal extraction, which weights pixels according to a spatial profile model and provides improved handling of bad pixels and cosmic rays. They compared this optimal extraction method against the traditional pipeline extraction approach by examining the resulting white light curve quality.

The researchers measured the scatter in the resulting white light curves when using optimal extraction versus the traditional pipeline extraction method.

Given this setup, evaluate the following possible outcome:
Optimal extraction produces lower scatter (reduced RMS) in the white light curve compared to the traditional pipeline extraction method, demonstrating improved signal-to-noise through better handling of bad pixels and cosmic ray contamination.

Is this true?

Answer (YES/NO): YES